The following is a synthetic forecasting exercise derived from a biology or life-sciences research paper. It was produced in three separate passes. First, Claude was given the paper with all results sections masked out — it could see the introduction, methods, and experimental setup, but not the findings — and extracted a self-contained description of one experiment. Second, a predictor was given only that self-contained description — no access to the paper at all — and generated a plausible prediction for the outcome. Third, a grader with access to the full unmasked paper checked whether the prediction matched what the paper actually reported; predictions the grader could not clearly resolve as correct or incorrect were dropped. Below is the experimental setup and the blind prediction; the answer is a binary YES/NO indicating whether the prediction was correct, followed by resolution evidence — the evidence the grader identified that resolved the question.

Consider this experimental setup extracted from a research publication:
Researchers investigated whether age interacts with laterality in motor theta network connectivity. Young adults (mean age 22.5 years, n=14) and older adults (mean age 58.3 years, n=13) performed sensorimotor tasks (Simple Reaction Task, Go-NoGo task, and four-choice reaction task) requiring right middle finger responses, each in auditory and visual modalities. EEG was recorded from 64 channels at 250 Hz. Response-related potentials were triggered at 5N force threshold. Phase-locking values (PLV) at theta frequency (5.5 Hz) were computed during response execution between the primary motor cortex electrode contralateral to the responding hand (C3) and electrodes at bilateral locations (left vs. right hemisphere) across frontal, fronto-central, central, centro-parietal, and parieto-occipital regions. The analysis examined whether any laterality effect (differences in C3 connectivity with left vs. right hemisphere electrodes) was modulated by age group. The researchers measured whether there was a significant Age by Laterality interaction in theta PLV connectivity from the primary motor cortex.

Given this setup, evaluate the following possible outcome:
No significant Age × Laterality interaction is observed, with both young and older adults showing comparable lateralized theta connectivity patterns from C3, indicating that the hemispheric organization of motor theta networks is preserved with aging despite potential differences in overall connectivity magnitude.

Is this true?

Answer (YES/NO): NO